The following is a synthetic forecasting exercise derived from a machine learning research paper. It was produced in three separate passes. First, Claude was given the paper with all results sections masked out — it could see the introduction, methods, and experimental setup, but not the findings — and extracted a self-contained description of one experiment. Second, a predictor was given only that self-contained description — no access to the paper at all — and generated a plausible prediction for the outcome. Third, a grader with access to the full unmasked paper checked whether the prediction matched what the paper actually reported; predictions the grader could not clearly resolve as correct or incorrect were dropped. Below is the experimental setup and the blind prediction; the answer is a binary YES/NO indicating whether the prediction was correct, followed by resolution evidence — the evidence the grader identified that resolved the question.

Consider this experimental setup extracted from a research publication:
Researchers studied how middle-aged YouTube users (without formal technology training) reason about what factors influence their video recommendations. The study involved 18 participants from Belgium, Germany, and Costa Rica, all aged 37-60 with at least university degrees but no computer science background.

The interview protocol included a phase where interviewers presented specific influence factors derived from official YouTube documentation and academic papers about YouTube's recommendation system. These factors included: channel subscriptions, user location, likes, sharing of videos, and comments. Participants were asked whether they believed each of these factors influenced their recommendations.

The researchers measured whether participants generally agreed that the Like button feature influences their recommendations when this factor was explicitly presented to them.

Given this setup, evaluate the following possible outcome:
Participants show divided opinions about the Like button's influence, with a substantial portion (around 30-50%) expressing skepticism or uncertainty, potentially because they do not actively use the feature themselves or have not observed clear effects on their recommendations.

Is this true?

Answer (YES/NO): NO